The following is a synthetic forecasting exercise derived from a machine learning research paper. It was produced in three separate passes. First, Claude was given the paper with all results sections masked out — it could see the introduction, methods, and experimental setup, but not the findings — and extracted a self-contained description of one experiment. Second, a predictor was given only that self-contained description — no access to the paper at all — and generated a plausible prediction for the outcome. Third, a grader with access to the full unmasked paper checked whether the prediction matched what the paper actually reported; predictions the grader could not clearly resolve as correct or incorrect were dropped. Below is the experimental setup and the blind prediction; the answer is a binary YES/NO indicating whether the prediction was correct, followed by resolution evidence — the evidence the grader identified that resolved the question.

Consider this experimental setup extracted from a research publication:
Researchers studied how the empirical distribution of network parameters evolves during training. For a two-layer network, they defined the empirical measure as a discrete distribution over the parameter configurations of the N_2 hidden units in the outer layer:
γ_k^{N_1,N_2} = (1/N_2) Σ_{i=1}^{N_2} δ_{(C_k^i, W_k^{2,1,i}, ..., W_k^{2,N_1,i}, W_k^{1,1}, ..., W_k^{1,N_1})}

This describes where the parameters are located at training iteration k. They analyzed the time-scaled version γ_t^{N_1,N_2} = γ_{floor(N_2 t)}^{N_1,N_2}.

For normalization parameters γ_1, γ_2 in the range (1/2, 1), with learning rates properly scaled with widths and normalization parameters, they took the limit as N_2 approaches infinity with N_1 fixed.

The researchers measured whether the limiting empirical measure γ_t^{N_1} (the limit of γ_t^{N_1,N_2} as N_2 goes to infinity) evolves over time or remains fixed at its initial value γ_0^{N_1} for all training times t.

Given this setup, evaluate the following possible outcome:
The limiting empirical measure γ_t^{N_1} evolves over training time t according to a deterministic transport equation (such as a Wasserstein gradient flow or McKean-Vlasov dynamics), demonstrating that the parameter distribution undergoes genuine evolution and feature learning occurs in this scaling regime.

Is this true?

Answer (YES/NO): NO